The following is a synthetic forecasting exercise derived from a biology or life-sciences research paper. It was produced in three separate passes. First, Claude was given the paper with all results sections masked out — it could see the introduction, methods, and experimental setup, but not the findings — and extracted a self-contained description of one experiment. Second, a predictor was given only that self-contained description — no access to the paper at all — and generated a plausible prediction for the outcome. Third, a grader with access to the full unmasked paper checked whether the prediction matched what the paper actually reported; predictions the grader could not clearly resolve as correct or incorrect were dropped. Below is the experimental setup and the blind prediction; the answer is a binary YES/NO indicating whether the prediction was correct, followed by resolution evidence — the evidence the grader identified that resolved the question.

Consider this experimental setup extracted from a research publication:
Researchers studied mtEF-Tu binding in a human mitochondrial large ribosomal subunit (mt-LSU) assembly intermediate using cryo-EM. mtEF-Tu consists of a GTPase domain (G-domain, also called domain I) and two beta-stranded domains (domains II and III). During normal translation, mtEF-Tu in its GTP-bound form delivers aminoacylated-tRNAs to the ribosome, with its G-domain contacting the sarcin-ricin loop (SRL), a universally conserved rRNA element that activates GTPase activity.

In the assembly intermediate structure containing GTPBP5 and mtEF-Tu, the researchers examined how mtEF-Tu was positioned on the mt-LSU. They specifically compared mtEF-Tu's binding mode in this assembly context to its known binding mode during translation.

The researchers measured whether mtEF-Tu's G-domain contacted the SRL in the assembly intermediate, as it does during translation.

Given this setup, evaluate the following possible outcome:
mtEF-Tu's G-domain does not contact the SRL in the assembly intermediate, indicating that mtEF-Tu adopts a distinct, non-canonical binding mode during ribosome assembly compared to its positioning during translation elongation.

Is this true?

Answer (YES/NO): YES